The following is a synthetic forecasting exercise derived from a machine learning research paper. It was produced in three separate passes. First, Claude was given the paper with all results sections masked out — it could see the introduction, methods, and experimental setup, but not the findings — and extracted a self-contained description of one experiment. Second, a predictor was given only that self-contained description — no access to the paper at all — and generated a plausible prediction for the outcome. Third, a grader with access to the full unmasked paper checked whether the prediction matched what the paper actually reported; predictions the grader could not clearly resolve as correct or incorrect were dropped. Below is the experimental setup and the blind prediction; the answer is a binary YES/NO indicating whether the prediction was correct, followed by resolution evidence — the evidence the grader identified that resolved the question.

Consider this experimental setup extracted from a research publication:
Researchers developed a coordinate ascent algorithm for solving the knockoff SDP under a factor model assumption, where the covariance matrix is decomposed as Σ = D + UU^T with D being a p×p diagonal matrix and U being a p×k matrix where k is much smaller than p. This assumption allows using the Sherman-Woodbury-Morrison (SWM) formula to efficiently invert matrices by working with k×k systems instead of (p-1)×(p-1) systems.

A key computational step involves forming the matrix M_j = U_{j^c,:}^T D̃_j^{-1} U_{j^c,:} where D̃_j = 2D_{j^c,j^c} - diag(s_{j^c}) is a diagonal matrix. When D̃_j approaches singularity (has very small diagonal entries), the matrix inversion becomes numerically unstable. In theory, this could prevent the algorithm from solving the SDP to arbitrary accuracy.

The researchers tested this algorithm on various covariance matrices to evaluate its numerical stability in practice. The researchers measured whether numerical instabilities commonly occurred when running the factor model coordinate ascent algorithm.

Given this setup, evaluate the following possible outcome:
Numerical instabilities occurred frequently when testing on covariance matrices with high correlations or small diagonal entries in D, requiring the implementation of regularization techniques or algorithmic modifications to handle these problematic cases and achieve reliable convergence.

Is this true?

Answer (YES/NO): NO